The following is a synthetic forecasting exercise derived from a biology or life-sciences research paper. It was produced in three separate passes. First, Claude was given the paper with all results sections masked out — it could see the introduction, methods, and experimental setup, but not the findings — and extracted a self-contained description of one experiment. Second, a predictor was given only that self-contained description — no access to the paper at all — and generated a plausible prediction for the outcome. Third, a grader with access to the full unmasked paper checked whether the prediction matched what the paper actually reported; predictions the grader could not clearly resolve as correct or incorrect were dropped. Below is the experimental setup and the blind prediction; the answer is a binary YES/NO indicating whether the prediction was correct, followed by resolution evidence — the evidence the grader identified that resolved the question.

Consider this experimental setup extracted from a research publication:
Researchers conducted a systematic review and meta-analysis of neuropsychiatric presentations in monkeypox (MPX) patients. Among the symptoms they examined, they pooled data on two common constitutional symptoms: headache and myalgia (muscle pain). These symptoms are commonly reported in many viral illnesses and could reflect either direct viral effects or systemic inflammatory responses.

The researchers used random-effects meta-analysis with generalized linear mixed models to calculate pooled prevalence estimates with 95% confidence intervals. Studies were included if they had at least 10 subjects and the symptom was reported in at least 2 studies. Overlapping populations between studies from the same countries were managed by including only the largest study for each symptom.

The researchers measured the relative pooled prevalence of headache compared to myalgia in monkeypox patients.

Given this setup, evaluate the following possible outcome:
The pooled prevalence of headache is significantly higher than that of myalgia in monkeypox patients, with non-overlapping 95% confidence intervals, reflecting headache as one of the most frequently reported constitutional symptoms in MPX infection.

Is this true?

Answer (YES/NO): NO